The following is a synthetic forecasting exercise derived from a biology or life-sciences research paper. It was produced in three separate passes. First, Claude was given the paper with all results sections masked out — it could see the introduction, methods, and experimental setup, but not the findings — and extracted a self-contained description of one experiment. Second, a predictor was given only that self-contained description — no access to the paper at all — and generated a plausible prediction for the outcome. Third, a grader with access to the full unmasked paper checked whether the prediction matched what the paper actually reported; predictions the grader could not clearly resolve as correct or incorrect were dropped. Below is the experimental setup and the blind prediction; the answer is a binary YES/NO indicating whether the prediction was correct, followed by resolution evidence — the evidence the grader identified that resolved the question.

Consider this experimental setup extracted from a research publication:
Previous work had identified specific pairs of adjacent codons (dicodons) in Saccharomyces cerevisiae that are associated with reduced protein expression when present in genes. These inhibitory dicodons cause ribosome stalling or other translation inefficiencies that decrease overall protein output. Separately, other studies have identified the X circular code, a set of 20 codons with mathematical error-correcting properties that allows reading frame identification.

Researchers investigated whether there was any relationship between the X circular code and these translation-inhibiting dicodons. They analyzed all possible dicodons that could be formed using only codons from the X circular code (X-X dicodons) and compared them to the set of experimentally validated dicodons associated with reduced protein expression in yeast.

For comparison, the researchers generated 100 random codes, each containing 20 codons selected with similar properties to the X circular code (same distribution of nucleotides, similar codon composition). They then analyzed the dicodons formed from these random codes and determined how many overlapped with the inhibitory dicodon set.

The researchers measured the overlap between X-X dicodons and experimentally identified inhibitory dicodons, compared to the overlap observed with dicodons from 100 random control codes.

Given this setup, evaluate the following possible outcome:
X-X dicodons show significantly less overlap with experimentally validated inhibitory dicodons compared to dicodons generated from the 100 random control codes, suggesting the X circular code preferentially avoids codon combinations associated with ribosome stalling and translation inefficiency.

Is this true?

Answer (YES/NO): YES